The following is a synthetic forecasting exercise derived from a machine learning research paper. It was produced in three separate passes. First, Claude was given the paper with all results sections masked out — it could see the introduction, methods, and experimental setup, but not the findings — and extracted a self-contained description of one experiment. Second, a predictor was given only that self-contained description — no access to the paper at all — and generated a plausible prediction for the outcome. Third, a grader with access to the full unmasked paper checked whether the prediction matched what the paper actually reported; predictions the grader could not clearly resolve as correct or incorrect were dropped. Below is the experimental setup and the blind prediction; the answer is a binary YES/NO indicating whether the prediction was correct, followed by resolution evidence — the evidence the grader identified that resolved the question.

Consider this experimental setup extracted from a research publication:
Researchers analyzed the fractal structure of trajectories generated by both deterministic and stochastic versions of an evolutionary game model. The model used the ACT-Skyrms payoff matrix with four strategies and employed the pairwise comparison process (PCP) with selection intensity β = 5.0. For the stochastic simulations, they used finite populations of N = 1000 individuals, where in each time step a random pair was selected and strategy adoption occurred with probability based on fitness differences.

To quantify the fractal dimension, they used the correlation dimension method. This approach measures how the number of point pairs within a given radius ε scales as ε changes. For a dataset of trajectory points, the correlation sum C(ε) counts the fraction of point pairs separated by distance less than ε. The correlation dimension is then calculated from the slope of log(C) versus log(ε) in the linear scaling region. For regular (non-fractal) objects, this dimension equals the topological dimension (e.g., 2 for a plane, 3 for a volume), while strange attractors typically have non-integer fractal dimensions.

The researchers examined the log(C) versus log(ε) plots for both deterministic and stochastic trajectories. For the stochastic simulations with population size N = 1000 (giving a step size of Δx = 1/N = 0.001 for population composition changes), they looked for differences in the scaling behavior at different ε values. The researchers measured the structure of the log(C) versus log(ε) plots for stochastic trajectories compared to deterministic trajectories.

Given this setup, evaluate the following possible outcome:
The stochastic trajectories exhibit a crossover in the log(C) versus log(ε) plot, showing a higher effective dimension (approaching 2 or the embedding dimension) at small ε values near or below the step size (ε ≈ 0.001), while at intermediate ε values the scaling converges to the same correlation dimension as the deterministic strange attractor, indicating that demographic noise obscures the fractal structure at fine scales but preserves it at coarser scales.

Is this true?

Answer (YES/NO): NO